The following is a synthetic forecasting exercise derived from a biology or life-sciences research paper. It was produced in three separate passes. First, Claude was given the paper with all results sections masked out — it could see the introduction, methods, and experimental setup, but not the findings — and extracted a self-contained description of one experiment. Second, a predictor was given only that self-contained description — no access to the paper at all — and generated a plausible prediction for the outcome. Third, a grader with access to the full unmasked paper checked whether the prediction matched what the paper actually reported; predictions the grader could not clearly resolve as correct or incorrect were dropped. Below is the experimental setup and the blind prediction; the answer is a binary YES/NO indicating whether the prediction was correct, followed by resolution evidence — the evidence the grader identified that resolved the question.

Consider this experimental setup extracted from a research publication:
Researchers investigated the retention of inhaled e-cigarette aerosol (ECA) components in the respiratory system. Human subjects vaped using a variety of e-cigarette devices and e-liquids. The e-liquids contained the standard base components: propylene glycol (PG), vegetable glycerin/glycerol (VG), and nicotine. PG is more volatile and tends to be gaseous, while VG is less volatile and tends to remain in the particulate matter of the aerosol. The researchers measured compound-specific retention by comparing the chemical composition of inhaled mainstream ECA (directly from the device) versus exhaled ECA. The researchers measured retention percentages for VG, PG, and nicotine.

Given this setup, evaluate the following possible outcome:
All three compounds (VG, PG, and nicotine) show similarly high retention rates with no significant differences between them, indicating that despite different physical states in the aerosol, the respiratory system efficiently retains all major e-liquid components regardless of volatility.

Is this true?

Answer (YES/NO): NO